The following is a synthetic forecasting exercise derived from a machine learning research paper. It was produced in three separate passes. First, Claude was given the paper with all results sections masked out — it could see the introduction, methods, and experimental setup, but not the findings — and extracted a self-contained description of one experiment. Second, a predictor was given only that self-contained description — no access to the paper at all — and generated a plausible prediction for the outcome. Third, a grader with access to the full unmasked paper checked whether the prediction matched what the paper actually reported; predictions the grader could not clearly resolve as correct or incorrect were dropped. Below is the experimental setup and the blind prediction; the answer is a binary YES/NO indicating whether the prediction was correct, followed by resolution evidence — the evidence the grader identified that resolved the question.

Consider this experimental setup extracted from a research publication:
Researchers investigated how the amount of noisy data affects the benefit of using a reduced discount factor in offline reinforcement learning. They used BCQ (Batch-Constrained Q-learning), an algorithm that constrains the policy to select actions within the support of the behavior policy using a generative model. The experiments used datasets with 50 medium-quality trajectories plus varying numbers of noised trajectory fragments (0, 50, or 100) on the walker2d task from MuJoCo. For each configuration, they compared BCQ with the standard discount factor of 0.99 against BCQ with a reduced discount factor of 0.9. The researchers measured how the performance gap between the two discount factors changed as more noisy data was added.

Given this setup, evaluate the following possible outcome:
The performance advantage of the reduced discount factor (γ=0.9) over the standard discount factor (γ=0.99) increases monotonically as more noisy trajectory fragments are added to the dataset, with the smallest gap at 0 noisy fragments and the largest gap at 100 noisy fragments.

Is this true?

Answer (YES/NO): NO